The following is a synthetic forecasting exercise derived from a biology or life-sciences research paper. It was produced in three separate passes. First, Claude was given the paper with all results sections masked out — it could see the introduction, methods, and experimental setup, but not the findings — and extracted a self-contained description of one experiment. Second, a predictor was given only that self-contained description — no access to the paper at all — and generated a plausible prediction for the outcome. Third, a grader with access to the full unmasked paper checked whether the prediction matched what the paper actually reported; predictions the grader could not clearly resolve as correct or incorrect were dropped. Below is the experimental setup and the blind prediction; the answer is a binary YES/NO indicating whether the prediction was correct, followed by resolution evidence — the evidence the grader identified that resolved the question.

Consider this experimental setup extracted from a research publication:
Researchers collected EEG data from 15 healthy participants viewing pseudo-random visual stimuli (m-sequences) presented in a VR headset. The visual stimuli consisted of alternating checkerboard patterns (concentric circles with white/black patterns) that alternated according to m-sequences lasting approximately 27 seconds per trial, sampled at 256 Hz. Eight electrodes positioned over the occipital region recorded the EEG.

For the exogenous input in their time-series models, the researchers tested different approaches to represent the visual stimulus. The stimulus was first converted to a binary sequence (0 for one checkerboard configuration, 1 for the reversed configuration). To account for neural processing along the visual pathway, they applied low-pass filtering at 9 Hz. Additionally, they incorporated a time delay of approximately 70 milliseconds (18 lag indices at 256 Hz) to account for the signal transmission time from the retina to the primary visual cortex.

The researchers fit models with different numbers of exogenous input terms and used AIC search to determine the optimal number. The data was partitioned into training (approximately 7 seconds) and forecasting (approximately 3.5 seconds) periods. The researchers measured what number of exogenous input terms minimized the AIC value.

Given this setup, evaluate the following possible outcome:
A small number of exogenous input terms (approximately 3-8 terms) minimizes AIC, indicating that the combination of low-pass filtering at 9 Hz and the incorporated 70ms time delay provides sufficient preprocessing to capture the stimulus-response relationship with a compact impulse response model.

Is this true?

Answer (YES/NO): NO